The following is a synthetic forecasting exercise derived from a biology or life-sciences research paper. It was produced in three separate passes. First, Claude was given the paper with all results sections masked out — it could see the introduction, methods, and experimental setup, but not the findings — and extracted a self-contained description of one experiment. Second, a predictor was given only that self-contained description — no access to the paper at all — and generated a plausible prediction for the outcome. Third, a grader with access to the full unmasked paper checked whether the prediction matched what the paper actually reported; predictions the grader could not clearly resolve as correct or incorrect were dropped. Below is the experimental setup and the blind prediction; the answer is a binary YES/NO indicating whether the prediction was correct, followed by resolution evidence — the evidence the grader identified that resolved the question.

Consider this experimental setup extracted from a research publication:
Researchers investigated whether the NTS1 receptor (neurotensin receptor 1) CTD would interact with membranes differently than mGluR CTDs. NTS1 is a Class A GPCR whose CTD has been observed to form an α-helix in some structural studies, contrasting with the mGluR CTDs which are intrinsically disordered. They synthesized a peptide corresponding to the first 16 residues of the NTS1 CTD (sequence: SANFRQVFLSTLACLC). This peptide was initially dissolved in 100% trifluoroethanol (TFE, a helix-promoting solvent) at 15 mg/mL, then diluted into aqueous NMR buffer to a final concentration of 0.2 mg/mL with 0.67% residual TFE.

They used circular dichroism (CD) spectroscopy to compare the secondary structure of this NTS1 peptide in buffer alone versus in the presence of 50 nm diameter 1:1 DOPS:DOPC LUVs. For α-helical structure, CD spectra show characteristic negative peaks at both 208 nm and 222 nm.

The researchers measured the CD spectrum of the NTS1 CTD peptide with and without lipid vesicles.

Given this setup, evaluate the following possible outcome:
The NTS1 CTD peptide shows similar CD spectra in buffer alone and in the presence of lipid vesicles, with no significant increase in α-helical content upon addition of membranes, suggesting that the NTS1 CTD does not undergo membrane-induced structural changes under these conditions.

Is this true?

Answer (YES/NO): NO